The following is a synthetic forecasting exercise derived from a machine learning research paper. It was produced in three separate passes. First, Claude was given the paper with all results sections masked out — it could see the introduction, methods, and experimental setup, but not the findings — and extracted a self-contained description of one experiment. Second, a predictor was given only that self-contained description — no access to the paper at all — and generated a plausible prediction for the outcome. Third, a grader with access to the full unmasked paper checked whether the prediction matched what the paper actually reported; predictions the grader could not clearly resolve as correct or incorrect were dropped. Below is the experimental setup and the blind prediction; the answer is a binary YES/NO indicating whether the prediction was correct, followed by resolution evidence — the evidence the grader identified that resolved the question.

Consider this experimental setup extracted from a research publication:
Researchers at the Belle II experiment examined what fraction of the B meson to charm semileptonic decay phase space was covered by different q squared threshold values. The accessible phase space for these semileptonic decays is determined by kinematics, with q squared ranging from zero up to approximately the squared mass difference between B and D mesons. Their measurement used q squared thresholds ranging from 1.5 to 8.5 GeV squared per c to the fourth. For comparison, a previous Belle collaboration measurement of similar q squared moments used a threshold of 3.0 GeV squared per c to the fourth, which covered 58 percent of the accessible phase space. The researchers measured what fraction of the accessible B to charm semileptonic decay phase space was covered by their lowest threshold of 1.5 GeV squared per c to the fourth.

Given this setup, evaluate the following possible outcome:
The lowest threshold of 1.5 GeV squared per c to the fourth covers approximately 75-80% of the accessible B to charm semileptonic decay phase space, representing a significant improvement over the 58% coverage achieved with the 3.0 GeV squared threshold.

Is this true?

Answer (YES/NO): YES